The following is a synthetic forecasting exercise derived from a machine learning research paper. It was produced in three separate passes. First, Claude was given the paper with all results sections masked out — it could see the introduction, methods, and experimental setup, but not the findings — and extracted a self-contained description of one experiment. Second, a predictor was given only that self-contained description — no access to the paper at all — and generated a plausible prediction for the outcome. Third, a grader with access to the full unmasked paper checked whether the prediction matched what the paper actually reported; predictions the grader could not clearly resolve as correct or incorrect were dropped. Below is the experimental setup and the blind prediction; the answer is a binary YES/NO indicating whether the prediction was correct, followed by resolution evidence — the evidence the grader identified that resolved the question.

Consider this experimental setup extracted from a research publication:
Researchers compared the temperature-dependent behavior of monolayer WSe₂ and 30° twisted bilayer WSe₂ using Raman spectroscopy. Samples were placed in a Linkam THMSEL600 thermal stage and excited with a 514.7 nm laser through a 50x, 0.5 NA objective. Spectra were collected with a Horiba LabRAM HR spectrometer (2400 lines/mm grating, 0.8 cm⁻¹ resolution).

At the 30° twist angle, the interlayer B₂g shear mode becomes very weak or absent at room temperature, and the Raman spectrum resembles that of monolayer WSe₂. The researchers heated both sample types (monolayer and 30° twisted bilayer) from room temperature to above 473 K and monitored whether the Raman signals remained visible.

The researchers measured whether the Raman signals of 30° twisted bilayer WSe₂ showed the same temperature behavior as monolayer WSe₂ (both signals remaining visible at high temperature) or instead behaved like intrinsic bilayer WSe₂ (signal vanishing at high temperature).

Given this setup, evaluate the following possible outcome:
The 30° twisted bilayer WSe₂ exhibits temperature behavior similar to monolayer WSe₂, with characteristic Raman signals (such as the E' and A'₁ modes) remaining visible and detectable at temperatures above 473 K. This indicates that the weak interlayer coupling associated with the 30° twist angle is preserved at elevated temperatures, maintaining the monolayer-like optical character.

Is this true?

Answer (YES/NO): YES